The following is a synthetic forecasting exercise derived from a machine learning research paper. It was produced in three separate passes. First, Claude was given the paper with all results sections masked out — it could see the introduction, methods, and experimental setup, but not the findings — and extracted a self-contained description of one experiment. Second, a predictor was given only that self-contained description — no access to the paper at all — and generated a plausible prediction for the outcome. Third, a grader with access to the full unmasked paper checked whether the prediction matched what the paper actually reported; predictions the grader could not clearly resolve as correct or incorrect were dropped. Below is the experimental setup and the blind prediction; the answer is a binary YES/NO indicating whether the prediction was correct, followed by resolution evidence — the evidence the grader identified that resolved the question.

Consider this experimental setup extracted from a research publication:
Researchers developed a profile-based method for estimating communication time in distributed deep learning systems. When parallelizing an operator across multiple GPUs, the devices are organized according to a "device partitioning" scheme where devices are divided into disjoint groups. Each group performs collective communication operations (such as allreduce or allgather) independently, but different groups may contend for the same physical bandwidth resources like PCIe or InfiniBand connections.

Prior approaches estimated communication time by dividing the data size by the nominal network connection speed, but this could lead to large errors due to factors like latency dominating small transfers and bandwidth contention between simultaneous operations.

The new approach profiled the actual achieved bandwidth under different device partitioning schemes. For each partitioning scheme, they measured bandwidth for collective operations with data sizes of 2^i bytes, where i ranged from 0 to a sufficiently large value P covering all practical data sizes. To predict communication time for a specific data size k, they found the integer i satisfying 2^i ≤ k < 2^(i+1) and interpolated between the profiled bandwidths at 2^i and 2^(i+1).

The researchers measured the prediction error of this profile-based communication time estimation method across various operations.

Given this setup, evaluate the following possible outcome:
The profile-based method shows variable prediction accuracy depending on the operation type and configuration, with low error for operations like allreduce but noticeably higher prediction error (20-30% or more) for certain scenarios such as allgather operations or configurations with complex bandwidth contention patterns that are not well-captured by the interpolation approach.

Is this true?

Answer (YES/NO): NO